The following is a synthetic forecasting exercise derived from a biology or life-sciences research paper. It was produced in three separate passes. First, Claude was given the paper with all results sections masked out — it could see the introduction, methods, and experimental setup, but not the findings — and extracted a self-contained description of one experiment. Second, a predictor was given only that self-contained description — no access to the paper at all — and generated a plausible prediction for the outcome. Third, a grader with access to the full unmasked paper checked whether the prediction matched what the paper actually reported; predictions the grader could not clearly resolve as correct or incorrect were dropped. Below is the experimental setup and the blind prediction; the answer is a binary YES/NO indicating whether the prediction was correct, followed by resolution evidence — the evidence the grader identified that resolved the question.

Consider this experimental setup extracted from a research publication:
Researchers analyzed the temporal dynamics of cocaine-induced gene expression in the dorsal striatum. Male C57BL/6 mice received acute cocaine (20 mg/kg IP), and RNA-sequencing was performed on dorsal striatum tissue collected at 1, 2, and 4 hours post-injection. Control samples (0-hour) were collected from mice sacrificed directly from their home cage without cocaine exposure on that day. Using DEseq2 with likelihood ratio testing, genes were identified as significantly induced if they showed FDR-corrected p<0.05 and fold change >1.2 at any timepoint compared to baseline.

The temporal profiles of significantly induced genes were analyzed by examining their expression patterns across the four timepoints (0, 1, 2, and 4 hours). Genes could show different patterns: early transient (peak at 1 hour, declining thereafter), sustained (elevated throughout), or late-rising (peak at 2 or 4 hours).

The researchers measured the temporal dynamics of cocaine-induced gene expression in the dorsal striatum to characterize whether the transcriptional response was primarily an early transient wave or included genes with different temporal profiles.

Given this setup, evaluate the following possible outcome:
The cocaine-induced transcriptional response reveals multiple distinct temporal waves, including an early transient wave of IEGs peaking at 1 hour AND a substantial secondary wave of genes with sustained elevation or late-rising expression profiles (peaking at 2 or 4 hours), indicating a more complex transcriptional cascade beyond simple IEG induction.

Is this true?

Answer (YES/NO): YES